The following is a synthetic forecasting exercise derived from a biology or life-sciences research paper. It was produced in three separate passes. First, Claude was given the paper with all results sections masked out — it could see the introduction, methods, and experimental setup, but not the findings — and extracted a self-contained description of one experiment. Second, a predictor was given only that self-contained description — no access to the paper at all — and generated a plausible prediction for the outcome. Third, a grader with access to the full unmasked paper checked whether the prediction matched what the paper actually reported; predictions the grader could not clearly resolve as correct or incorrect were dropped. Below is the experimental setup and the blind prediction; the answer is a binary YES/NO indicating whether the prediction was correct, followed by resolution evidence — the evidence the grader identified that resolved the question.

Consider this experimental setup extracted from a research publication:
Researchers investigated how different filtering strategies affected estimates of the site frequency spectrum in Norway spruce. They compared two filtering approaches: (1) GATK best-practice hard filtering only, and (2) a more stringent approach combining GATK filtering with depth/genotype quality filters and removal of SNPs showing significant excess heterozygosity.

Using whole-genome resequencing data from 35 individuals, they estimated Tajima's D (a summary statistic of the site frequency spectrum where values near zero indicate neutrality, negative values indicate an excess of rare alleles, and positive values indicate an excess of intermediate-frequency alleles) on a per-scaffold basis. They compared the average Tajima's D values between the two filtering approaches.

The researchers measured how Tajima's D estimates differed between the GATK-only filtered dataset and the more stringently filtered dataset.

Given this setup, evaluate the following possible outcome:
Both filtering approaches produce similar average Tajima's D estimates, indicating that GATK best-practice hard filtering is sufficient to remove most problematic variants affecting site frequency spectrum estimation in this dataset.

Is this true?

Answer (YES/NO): NO